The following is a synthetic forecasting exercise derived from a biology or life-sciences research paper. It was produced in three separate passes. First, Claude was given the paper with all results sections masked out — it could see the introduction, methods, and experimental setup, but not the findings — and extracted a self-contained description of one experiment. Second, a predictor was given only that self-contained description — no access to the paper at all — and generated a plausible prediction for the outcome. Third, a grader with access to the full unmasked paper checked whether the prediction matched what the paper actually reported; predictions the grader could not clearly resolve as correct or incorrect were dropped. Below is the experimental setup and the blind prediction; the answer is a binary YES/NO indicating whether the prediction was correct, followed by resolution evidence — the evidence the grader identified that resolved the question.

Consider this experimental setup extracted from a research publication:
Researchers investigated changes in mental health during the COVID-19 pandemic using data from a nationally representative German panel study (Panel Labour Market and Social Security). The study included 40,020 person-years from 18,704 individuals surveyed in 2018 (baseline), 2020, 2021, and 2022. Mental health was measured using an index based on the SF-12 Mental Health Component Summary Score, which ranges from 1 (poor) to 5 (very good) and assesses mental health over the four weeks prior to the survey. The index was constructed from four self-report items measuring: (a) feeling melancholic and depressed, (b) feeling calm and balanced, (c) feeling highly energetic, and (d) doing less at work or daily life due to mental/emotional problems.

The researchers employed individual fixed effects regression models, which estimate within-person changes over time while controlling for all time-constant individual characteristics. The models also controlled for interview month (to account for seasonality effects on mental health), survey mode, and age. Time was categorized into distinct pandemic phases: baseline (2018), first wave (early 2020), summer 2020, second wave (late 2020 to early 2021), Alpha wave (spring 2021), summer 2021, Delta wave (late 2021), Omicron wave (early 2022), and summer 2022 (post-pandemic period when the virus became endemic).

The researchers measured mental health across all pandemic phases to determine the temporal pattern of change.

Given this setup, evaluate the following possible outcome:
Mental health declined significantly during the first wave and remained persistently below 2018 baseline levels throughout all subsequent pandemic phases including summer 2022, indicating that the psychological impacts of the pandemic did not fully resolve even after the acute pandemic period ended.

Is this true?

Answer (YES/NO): YES